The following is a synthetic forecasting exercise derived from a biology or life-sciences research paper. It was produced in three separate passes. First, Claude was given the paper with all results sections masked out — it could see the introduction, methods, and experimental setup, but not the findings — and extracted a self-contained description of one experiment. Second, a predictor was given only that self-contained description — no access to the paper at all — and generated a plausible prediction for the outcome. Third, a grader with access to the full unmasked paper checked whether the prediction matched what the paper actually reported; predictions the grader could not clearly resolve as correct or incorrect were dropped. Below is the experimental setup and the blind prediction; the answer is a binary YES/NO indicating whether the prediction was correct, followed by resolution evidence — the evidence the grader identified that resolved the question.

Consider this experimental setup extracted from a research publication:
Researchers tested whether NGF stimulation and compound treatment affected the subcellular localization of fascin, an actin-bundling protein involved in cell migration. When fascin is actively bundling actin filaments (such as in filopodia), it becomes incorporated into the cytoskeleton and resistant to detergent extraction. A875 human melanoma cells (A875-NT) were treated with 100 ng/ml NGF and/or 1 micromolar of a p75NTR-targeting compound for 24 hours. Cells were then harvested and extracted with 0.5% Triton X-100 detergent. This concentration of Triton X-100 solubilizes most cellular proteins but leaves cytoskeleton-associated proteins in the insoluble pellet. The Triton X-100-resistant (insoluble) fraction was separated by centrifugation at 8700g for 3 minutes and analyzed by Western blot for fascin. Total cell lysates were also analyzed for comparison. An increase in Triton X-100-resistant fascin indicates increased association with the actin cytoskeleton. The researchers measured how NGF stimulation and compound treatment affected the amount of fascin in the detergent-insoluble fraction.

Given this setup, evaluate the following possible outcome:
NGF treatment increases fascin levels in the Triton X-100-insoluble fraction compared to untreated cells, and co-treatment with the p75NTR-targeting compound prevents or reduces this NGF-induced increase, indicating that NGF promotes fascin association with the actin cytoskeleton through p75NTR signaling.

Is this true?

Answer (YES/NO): YES